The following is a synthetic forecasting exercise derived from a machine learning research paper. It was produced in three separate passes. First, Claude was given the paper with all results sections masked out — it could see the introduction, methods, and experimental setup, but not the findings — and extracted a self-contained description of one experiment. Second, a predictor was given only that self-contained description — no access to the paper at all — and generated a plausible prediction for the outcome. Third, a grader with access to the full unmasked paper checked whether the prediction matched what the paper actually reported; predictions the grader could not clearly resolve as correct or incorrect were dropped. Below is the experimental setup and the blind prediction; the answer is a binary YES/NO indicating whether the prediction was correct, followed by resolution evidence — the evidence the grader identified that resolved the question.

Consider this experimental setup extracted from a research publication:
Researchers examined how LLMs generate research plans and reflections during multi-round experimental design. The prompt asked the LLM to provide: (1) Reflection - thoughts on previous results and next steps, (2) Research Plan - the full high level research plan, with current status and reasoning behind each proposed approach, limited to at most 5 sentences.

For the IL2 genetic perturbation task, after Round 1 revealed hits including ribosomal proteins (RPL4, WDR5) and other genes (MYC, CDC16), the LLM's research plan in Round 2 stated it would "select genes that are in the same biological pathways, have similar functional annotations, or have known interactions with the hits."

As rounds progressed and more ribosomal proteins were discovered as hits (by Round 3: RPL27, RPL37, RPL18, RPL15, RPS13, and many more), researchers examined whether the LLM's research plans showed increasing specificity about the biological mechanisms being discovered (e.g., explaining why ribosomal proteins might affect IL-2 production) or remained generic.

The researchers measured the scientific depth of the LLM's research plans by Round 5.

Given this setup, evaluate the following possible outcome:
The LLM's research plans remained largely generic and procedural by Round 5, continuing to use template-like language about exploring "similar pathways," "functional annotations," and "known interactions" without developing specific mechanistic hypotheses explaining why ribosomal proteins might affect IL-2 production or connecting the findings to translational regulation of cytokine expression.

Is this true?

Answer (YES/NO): YES